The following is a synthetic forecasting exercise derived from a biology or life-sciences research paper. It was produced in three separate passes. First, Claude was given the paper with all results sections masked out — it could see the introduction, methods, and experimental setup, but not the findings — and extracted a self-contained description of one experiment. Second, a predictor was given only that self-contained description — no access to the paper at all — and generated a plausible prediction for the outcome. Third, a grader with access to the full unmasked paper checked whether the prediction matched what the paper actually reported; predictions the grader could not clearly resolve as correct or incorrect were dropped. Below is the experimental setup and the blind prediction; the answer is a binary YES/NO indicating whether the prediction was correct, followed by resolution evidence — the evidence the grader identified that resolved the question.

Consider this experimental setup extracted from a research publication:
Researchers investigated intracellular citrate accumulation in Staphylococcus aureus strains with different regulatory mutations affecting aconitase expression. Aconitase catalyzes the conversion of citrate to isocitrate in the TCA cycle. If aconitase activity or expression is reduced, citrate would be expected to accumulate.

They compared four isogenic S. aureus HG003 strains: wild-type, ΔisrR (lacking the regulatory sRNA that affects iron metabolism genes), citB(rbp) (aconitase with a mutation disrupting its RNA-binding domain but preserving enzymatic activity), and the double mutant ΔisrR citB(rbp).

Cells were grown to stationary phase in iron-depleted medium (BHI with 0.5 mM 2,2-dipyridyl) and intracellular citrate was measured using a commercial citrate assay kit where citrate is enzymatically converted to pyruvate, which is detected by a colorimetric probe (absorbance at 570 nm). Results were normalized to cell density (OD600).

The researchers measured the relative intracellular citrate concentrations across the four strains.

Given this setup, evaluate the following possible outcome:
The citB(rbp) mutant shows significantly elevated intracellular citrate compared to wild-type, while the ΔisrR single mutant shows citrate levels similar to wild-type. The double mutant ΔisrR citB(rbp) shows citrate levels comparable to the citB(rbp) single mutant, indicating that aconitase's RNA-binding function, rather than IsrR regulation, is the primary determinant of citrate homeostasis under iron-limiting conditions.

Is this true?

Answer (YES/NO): NO